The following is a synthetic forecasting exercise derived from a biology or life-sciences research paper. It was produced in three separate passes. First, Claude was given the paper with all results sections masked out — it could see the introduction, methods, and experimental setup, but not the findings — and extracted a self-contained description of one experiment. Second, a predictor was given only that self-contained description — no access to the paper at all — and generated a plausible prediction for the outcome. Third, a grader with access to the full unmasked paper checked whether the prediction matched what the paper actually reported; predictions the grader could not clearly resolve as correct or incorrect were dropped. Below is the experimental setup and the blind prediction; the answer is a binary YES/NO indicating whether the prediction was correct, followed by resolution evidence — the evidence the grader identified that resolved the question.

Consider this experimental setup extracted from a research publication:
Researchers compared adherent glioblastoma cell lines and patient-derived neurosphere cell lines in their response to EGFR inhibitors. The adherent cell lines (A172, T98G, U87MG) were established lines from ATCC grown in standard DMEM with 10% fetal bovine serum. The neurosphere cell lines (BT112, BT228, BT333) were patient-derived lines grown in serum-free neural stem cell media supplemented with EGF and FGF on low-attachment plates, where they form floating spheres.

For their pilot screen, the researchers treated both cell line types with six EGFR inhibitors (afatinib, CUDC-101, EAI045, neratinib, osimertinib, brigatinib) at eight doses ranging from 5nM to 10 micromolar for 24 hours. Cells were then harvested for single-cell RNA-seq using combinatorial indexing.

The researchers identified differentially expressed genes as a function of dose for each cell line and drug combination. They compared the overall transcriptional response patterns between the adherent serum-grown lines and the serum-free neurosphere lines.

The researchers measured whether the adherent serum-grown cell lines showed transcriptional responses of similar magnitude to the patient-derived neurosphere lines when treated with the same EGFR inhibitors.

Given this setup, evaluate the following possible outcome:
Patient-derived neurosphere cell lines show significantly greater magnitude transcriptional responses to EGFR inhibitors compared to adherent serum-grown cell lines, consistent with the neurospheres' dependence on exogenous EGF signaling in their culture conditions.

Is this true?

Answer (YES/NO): NO